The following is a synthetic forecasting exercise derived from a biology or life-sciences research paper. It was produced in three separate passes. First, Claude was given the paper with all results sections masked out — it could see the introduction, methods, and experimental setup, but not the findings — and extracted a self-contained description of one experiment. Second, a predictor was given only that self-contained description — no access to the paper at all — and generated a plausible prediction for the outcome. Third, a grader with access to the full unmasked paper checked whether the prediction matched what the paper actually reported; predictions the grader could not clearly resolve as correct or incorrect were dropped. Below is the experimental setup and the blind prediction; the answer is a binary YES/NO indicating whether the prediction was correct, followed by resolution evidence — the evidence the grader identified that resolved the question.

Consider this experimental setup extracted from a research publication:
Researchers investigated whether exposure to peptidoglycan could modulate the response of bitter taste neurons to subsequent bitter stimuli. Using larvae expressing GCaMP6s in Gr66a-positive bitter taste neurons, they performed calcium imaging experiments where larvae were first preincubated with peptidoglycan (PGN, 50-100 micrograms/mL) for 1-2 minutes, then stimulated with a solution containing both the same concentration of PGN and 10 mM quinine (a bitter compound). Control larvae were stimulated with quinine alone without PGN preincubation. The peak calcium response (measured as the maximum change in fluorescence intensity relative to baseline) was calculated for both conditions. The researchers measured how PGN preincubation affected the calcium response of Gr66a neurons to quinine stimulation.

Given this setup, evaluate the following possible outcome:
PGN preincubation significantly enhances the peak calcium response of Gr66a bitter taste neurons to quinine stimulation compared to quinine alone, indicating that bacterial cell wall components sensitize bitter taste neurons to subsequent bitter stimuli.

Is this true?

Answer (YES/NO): NO